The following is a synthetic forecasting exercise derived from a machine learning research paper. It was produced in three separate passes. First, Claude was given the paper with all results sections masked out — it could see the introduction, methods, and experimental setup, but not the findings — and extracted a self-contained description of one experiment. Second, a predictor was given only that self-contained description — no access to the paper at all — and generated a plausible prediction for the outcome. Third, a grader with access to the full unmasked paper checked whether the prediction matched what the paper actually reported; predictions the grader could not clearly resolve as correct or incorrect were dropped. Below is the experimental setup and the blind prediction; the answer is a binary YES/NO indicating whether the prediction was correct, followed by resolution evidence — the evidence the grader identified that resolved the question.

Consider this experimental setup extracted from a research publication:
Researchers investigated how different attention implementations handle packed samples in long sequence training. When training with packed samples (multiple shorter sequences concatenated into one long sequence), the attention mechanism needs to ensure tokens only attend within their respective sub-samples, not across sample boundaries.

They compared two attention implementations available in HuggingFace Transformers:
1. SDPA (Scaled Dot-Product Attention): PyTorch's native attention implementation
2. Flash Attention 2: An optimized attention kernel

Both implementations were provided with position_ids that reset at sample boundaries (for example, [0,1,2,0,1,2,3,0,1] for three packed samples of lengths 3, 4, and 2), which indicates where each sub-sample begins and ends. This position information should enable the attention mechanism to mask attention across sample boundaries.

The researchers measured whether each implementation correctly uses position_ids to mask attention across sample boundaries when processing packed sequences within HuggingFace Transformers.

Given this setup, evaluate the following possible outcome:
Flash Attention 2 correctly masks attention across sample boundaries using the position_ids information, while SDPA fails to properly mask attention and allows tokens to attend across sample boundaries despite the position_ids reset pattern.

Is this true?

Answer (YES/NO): YES